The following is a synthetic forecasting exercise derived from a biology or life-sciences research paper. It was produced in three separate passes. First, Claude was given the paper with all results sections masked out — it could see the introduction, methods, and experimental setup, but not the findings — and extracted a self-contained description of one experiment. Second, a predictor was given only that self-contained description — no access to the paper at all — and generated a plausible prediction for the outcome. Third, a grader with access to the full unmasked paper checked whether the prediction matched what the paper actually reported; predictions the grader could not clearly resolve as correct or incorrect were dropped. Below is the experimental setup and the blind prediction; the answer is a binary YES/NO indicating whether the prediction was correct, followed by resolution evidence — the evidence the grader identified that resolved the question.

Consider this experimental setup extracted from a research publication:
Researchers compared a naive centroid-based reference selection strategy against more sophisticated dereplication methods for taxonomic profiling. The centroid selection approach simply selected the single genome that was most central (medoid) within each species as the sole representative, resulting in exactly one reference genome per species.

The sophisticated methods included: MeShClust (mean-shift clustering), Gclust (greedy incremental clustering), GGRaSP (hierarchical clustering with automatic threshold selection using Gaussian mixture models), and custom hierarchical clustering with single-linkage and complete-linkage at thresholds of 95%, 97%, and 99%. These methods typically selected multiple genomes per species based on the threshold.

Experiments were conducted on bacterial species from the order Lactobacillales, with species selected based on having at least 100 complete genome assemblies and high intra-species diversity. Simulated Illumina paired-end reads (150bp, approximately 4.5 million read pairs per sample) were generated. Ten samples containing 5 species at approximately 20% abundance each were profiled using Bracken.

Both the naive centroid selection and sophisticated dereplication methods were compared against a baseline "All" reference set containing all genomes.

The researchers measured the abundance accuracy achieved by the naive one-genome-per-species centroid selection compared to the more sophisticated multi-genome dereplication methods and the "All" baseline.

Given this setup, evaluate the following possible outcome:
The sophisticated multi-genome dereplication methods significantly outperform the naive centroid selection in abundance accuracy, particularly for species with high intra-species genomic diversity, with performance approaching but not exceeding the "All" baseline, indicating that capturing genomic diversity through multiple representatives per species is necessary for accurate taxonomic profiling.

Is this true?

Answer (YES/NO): NO